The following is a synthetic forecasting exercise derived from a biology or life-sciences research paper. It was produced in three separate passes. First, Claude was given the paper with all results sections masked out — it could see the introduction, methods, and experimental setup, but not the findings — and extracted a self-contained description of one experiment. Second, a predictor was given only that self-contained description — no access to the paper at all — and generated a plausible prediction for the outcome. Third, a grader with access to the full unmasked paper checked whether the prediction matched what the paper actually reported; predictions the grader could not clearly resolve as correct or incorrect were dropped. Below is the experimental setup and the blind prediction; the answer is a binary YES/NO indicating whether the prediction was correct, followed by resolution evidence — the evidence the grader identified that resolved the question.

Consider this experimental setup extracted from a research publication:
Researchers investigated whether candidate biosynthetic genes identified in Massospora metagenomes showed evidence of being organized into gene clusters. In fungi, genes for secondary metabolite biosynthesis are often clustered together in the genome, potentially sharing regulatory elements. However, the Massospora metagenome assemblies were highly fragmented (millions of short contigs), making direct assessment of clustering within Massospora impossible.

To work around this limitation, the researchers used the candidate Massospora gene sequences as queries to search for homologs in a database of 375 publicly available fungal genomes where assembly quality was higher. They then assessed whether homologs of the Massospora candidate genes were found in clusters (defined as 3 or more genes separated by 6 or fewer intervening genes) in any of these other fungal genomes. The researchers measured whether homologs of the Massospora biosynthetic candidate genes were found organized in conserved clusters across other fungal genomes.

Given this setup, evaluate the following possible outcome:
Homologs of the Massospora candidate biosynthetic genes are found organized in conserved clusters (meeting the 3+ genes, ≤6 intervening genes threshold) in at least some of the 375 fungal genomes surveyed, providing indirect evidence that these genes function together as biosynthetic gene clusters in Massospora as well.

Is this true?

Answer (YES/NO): NO